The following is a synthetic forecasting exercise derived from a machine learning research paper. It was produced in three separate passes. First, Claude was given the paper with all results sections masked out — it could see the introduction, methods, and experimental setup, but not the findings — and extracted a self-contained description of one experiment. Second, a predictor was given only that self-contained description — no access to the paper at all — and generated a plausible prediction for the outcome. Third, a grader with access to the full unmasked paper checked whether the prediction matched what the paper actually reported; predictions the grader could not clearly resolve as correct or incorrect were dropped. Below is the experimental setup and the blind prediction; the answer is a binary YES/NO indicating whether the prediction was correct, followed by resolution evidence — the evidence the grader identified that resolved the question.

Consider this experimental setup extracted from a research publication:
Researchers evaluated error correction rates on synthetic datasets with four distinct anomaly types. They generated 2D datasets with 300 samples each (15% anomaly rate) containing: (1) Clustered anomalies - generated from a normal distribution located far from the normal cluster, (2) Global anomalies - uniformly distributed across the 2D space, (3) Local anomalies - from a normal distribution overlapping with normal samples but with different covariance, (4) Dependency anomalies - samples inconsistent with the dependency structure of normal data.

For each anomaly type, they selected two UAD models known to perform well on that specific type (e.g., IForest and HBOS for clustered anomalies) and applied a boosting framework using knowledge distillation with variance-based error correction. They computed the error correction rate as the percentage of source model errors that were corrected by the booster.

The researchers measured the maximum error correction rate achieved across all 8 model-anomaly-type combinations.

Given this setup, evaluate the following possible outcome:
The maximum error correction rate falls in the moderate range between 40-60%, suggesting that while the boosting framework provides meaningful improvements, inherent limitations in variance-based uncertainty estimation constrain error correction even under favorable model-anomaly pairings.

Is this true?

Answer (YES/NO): NO